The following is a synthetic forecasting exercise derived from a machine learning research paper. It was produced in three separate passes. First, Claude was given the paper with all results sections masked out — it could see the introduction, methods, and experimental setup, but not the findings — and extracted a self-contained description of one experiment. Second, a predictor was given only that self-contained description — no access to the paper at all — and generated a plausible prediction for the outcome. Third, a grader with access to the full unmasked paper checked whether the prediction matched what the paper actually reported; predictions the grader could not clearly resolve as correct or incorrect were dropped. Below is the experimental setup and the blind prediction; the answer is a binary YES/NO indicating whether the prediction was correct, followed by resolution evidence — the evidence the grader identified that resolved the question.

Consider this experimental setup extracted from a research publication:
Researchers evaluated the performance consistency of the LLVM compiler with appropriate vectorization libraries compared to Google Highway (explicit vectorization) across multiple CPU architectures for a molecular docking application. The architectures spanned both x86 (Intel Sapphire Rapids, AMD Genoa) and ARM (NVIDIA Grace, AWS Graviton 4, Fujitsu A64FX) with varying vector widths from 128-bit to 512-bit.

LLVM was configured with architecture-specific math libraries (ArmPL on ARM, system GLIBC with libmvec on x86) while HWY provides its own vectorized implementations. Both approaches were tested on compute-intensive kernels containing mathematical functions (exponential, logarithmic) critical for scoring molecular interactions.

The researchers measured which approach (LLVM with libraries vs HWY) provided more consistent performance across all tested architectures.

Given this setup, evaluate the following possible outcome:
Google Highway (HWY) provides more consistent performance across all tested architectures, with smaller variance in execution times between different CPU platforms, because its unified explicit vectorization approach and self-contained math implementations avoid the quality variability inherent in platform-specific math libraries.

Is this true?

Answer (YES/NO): NO